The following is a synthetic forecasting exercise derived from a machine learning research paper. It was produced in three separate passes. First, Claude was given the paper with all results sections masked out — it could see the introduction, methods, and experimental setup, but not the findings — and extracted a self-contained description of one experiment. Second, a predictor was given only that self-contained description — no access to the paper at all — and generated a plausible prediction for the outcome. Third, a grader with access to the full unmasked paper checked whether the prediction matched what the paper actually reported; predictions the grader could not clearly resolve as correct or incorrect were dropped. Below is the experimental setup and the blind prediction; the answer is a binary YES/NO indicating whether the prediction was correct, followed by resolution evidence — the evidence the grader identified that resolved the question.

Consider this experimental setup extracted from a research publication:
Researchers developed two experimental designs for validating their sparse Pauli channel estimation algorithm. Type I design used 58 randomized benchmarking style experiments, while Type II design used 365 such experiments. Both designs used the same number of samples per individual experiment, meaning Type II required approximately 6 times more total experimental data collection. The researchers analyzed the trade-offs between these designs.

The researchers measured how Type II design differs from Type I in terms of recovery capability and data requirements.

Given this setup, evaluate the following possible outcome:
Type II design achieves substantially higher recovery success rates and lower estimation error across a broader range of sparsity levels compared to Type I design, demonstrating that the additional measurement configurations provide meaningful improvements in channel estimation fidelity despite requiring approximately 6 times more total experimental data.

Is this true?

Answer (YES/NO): NO